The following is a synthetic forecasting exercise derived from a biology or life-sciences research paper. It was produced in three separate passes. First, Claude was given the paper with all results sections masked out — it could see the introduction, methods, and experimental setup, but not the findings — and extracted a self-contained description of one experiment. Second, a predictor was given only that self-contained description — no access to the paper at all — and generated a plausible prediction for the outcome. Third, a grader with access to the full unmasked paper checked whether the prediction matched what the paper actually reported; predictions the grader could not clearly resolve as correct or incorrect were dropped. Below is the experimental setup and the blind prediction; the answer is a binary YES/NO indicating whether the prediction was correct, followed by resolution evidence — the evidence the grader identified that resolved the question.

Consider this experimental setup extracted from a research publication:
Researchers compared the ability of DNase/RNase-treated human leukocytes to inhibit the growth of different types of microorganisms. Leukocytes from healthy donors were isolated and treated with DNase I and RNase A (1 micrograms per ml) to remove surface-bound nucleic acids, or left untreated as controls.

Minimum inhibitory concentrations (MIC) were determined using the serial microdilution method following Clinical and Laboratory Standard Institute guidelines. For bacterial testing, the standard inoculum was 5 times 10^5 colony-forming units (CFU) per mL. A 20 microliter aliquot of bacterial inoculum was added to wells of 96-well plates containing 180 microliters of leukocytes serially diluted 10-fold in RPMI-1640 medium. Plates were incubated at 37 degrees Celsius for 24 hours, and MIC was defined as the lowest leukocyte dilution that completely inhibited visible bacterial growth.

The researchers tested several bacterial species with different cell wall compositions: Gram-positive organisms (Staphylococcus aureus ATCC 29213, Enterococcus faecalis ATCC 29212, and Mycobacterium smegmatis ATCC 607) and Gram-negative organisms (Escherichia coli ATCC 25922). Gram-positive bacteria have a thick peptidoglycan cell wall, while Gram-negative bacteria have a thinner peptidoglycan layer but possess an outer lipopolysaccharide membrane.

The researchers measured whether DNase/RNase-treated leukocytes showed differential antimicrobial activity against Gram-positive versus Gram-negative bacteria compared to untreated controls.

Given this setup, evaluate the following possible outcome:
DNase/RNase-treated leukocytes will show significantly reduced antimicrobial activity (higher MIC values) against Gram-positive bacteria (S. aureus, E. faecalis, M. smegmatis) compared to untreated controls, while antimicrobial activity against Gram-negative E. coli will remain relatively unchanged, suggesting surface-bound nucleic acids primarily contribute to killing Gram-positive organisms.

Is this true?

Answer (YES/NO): NO